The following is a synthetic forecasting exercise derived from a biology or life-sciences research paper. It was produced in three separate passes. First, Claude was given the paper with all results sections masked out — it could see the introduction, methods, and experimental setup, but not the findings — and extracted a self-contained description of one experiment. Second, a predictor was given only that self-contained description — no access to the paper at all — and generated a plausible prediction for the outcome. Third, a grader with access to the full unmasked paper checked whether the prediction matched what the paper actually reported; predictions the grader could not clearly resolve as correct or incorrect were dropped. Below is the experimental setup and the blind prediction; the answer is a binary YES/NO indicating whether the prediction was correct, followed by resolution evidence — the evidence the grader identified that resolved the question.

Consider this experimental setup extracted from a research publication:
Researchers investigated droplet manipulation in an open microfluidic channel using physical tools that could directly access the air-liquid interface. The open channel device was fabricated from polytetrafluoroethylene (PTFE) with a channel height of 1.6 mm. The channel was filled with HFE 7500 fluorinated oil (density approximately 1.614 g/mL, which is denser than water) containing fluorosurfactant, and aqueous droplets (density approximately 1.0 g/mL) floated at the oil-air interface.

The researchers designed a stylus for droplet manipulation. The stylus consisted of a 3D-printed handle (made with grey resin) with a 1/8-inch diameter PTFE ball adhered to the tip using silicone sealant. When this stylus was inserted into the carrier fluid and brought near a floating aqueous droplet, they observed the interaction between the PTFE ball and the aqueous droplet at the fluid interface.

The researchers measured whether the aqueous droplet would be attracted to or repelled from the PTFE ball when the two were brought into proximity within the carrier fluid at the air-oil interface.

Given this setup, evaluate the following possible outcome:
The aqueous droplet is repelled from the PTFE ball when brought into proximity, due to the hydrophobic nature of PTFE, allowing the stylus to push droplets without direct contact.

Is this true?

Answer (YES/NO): NO